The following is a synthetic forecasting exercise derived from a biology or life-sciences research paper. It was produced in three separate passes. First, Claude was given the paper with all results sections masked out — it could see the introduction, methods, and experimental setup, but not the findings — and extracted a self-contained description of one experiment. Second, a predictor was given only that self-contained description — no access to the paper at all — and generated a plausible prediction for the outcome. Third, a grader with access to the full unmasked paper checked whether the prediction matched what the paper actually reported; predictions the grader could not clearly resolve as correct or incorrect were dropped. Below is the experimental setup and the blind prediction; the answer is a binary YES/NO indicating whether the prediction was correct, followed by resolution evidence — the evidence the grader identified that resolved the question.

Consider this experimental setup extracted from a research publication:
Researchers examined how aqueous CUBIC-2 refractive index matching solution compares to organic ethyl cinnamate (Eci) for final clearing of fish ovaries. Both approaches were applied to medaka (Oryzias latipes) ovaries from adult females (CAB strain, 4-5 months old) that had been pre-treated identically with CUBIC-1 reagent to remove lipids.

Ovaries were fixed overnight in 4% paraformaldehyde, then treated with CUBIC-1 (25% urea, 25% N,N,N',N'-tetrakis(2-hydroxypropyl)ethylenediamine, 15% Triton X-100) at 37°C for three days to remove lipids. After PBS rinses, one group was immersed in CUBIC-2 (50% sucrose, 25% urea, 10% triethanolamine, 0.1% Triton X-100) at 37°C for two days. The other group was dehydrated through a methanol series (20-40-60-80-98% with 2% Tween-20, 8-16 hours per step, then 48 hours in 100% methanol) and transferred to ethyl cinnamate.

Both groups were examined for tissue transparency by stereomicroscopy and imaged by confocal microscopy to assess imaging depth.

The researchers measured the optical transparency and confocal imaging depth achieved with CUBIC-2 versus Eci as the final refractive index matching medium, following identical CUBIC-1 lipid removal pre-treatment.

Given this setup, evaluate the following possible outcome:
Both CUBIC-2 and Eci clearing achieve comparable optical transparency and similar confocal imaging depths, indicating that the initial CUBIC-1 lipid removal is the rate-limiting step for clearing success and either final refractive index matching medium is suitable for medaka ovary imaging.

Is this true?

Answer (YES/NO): NO